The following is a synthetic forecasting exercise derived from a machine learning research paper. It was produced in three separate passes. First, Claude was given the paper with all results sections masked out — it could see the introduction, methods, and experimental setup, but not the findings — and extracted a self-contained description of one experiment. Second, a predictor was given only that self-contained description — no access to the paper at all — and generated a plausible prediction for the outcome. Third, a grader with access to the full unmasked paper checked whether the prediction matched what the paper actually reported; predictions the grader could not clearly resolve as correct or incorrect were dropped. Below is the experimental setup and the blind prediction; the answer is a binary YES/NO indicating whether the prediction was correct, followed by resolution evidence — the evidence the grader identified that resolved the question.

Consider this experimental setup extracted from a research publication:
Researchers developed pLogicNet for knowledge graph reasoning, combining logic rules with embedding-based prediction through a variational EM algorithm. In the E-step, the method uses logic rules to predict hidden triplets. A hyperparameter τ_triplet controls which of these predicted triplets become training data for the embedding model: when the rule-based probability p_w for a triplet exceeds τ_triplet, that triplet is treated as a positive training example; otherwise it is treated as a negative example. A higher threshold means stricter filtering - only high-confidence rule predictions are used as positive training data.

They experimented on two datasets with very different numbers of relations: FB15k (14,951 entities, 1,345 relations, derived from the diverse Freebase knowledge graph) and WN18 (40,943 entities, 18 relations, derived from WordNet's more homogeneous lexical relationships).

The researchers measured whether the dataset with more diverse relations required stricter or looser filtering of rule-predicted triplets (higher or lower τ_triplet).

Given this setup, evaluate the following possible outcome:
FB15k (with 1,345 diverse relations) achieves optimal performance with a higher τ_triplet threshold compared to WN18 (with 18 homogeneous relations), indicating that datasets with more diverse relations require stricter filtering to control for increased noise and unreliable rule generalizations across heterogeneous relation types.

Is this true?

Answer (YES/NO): YES